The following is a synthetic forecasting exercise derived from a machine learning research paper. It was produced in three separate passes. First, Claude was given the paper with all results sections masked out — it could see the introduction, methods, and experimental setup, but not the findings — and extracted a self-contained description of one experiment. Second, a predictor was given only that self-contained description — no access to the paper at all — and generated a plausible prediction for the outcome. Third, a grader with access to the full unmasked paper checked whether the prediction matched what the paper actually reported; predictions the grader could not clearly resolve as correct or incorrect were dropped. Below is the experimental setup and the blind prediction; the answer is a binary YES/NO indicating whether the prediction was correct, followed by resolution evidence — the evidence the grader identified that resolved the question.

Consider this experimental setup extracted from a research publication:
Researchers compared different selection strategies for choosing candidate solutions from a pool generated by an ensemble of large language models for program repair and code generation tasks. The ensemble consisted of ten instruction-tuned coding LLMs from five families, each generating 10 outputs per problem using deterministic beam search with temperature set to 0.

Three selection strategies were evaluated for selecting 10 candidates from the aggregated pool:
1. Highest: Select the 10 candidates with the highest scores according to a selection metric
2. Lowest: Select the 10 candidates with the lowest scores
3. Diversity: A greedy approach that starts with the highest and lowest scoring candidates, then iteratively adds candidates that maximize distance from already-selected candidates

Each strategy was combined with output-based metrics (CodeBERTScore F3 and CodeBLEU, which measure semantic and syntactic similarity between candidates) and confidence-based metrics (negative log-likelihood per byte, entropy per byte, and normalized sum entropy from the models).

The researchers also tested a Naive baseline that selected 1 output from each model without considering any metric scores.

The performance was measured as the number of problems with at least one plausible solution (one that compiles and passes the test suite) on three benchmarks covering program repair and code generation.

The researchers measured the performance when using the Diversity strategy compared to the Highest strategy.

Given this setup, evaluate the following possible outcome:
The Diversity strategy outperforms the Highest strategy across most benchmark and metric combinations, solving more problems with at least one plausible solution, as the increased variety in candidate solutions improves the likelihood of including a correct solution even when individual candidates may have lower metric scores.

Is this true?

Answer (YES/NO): YES